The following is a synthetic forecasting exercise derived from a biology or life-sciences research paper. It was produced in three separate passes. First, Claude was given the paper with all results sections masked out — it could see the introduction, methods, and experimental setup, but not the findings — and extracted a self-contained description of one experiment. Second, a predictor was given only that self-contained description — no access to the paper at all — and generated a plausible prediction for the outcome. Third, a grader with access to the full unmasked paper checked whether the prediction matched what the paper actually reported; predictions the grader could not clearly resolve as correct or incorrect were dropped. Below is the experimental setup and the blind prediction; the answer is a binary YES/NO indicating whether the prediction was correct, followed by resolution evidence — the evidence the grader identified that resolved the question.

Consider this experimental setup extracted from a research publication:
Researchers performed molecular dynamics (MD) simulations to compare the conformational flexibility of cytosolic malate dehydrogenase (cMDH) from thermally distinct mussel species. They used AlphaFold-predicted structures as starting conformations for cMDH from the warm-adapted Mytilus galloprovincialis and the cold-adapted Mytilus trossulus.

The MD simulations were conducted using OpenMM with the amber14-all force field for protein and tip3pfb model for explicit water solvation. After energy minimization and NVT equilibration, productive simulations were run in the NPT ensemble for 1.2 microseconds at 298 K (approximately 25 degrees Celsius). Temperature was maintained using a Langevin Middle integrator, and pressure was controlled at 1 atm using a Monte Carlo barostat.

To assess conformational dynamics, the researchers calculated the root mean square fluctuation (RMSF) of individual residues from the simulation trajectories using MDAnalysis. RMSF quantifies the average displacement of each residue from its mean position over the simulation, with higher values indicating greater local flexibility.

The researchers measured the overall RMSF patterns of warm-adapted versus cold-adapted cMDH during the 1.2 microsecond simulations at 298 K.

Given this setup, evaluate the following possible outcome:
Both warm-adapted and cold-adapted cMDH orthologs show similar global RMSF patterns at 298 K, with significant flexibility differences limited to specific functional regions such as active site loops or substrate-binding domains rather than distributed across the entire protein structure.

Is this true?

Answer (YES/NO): YES